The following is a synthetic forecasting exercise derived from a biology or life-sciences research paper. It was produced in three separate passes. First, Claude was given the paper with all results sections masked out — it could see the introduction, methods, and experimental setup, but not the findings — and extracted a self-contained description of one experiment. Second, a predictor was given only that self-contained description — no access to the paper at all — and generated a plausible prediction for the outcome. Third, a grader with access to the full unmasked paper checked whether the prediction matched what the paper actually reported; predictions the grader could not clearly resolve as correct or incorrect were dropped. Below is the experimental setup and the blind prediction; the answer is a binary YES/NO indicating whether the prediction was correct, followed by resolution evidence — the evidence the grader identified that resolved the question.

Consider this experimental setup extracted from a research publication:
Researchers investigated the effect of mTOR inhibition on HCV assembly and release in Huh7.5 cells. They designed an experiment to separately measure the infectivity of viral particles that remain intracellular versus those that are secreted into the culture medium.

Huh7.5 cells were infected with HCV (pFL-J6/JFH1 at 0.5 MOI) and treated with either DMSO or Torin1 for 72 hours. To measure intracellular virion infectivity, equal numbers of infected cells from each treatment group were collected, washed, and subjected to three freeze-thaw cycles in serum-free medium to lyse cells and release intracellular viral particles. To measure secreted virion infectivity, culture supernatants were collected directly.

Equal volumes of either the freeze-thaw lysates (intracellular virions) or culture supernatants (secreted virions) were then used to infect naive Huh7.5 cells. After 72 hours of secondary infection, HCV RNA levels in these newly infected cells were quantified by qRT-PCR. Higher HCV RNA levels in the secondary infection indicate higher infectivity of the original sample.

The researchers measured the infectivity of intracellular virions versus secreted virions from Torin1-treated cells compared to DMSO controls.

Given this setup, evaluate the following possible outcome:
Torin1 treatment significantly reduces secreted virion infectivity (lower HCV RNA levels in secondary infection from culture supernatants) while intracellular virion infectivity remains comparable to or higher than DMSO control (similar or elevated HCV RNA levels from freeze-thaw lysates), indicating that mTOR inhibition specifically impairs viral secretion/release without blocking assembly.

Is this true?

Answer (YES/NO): YES